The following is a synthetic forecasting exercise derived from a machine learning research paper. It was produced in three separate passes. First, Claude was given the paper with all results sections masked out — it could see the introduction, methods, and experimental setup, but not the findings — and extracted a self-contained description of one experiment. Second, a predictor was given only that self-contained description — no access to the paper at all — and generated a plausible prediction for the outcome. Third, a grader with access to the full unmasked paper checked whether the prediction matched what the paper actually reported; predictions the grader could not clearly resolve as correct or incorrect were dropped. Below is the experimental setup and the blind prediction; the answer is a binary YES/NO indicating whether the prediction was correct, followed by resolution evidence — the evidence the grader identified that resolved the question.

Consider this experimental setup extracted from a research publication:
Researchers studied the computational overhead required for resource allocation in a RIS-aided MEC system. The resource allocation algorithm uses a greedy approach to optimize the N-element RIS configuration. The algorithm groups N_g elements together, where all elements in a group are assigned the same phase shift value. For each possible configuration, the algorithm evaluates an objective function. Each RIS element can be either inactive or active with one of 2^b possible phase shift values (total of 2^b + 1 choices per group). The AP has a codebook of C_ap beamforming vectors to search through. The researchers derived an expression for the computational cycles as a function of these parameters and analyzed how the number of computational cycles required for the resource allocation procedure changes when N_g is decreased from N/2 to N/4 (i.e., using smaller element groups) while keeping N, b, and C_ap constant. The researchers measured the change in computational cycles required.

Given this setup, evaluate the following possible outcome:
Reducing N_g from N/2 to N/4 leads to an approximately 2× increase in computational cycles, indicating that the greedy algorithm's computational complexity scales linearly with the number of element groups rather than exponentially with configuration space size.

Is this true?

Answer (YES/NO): NO